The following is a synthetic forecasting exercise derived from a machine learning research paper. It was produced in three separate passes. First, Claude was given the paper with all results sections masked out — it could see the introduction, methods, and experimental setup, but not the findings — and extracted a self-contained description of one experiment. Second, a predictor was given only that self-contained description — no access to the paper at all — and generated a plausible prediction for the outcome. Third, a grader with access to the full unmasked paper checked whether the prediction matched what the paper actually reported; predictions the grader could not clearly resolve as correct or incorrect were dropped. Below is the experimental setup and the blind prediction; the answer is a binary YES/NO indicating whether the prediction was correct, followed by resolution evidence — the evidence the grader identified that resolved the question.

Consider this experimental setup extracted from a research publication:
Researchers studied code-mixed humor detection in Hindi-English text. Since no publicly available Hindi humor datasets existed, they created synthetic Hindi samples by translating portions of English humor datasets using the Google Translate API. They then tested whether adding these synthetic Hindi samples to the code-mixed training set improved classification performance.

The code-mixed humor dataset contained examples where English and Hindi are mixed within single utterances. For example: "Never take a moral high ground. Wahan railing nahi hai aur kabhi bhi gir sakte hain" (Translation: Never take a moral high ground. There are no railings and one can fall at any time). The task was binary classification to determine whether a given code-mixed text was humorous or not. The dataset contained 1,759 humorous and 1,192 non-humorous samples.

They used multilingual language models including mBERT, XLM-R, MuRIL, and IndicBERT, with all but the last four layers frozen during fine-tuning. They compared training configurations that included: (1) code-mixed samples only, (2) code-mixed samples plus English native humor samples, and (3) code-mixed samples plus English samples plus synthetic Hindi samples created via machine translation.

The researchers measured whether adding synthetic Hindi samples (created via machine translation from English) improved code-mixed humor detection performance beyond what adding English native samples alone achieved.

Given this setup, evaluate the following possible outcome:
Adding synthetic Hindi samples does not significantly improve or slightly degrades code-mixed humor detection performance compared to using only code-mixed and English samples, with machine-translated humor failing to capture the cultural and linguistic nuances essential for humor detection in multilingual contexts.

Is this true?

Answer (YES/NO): YES